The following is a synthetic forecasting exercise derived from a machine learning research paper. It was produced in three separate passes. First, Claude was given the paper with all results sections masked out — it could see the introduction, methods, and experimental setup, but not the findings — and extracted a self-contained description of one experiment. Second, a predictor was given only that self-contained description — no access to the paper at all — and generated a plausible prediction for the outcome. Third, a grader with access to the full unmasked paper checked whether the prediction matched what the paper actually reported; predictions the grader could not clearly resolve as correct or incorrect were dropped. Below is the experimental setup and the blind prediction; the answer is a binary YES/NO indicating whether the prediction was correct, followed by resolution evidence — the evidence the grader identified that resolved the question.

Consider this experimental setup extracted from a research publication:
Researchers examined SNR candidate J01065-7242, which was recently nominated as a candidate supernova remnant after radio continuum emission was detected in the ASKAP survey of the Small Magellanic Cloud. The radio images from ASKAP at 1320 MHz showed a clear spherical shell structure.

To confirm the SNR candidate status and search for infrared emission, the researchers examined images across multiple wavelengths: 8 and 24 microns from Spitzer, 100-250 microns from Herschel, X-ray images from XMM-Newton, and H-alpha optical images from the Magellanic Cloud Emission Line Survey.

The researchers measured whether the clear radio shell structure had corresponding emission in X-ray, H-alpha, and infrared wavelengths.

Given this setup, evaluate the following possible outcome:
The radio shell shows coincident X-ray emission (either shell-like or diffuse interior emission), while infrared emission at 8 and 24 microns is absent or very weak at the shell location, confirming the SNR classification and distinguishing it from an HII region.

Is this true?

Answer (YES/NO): NO